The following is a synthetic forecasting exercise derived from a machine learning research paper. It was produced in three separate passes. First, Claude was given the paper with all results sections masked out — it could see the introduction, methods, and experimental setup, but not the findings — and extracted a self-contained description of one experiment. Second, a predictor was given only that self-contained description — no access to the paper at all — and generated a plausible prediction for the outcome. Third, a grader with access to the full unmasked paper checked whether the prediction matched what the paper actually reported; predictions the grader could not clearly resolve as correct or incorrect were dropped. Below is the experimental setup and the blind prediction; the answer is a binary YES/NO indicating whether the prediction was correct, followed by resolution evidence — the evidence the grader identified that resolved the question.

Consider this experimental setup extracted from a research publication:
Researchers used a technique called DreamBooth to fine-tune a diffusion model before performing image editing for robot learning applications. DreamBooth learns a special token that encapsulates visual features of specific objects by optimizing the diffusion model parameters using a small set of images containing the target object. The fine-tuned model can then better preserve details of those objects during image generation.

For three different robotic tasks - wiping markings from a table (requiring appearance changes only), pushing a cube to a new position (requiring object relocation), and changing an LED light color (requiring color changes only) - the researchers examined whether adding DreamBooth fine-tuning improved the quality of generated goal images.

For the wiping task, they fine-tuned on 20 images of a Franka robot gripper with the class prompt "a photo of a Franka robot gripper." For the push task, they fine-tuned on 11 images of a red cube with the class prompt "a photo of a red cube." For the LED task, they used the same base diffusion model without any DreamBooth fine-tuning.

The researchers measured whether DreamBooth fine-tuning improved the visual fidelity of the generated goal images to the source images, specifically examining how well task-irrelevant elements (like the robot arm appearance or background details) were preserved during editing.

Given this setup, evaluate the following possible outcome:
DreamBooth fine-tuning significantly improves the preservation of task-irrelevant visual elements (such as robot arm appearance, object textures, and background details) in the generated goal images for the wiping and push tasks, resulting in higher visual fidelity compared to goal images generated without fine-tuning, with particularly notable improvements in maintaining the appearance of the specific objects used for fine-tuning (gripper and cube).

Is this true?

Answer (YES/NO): YES